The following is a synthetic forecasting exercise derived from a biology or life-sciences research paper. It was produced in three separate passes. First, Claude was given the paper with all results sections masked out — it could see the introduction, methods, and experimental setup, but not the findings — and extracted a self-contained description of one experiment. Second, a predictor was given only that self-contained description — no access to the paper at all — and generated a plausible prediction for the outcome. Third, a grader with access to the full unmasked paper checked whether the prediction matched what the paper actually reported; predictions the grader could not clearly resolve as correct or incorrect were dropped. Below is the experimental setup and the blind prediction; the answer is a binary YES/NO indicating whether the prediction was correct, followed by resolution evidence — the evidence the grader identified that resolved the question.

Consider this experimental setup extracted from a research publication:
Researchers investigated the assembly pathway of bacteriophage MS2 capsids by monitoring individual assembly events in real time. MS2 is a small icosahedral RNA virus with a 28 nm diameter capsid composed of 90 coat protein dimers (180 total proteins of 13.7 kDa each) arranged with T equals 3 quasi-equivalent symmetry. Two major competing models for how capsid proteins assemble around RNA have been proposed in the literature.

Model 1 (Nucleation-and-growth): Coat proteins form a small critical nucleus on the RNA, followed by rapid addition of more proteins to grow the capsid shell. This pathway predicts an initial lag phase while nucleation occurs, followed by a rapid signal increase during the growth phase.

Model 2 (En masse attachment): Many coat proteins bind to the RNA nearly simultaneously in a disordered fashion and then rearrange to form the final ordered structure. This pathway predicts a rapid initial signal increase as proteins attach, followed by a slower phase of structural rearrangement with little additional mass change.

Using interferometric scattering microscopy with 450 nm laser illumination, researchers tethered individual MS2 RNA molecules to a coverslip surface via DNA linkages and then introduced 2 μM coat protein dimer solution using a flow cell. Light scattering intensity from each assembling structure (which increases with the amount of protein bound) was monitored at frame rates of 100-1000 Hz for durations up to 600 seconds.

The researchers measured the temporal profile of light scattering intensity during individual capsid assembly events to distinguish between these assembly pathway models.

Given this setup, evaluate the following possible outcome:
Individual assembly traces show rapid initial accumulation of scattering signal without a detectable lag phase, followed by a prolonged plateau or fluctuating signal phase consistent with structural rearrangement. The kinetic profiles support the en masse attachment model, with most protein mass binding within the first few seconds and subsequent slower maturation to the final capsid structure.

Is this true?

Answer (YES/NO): NO